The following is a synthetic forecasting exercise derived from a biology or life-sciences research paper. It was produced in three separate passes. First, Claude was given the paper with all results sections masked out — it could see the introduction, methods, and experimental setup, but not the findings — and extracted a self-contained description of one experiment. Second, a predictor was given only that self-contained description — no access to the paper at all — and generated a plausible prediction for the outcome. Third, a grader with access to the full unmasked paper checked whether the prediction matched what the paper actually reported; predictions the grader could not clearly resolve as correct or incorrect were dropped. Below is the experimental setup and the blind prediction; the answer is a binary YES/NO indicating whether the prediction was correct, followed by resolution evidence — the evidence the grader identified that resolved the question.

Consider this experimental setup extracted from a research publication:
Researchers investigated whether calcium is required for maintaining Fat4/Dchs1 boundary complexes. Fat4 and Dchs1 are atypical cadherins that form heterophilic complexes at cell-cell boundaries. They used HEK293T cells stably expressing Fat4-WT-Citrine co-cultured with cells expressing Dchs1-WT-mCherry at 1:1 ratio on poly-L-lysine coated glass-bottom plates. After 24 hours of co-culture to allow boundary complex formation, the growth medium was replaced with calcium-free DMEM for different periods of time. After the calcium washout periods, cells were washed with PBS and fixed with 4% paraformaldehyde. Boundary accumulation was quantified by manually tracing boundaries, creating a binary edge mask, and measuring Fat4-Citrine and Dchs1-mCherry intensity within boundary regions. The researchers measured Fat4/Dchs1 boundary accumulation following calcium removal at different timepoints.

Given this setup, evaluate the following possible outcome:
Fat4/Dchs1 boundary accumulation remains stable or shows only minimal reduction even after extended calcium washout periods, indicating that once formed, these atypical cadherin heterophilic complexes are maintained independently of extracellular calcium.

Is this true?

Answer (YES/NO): NO